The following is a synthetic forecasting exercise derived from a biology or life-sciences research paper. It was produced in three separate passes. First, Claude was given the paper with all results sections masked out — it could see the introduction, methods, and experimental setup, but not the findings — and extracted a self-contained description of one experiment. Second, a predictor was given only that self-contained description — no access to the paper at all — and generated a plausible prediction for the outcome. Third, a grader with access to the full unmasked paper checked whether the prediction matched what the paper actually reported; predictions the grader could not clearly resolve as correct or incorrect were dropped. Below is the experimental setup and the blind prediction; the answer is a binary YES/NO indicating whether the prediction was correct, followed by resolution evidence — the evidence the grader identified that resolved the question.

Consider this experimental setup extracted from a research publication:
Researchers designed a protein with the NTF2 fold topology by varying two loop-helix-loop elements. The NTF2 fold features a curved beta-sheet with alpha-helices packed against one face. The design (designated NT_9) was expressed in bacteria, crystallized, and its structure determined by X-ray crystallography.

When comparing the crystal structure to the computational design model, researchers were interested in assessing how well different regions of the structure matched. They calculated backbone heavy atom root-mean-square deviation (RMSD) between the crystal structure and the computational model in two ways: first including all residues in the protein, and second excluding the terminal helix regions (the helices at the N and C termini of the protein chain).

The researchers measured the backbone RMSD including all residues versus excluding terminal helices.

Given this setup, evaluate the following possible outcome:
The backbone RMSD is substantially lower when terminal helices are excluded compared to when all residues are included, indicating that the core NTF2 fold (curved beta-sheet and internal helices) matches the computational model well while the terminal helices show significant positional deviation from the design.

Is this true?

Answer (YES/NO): YES